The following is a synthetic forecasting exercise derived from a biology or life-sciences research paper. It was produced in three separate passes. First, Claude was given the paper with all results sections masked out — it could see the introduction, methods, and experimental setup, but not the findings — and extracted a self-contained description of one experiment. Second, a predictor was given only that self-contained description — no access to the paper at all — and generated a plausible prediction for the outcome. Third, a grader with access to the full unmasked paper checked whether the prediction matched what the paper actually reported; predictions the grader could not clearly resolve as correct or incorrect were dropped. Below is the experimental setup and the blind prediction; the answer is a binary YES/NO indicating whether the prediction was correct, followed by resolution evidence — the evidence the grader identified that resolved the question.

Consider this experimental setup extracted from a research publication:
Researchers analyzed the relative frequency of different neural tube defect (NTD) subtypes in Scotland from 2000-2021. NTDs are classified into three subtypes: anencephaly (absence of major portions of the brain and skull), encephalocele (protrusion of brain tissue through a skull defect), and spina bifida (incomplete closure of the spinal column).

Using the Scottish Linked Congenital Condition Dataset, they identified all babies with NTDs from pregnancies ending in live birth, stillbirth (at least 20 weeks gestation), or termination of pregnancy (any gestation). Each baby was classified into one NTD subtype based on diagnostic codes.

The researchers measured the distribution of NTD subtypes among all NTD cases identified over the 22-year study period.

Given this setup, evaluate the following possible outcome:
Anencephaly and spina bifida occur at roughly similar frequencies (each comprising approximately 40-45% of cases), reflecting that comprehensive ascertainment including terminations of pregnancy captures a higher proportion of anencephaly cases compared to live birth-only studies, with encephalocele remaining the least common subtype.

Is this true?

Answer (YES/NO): NO